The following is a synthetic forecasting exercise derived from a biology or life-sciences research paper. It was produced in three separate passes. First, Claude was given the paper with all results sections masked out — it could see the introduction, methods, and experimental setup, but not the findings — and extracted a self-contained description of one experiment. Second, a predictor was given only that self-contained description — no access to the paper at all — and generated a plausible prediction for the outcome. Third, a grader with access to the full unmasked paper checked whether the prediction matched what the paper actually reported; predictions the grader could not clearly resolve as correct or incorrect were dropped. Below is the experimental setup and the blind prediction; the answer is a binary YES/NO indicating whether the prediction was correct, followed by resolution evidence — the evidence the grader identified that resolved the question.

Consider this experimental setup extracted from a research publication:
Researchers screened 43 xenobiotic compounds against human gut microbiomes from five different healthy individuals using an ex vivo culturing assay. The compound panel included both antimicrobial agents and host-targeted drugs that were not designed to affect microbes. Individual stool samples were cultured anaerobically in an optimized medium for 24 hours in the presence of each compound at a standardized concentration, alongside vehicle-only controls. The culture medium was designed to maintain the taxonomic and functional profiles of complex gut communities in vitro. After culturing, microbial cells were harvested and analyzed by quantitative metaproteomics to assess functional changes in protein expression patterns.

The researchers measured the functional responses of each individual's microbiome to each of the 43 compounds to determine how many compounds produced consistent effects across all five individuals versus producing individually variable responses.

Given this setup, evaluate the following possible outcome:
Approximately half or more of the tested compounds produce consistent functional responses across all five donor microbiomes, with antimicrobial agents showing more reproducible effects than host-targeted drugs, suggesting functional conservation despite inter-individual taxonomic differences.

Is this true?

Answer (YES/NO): NO